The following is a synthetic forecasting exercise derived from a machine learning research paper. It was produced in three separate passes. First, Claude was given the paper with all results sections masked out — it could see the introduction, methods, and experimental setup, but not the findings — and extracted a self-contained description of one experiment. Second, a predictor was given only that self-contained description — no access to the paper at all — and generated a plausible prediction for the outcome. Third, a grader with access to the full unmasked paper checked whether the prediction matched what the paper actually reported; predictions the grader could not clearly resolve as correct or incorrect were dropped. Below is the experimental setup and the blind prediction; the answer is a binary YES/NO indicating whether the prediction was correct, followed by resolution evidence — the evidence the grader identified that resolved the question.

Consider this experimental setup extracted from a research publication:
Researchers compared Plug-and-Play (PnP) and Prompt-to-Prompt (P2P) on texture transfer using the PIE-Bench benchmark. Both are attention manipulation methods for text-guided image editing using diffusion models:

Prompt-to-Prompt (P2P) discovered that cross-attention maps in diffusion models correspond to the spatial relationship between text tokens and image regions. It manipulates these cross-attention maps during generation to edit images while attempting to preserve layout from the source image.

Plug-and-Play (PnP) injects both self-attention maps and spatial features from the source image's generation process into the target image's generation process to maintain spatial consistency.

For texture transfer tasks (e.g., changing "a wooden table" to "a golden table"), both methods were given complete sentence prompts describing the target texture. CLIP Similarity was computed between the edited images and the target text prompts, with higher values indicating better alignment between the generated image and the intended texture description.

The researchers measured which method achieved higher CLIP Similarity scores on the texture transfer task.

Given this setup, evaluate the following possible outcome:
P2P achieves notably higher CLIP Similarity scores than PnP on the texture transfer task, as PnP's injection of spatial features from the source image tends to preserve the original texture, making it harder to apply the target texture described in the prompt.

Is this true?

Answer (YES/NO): NO